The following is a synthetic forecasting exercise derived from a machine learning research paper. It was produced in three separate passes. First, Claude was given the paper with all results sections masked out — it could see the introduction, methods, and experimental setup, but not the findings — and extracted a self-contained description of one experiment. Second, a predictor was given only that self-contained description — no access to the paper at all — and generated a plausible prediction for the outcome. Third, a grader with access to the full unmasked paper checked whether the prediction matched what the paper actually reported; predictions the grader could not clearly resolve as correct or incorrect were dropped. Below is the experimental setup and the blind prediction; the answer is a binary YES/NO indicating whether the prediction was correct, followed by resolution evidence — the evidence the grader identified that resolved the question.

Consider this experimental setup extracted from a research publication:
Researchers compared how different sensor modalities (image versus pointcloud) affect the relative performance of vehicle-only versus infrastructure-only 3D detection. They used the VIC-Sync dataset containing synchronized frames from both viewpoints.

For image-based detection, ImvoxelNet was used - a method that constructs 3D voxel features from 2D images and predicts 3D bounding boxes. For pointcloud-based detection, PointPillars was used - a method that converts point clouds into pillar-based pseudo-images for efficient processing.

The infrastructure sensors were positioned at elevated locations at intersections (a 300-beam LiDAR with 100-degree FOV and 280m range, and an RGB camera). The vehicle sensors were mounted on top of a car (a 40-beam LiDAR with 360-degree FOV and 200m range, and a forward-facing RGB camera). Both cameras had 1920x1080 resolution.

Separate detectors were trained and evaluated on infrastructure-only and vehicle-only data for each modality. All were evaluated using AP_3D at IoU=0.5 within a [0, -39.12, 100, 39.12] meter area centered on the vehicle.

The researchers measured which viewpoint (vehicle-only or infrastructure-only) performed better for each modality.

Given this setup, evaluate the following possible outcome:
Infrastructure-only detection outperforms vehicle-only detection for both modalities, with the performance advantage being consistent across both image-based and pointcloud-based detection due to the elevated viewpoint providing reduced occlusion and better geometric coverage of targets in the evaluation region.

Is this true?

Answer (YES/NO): NO